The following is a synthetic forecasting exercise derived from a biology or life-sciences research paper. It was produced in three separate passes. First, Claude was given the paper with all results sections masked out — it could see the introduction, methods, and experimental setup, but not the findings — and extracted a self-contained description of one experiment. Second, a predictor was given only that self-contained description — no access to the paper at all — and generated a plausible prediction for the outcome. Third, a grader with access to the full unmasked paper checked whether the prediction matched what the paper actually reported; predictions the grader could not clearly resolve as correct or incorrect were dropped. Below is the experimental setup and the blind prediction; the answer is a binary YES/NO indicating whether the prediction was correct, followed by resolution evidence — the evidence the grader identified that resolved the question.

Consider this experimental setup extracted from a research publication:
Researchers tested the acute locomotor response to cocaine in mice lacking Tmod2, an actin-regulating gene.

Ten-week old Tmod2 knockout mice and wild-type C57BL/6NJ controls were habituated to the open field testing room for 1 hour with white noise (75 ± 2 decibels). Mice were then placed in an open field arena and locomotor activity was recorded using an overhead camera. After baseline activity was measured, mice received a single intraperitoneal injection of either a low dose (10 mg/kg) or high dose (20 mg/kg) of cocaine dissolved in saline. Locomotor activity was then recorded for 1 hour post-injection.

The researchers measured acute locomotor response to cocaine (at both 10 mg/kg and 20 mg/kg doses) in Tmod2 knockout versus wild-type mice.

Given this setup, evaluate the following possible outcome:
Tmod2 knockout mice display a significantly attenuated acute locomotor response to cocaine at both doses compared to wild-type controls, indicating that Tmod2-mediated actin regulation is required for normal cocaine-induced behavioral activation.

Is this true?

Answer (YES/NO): NO